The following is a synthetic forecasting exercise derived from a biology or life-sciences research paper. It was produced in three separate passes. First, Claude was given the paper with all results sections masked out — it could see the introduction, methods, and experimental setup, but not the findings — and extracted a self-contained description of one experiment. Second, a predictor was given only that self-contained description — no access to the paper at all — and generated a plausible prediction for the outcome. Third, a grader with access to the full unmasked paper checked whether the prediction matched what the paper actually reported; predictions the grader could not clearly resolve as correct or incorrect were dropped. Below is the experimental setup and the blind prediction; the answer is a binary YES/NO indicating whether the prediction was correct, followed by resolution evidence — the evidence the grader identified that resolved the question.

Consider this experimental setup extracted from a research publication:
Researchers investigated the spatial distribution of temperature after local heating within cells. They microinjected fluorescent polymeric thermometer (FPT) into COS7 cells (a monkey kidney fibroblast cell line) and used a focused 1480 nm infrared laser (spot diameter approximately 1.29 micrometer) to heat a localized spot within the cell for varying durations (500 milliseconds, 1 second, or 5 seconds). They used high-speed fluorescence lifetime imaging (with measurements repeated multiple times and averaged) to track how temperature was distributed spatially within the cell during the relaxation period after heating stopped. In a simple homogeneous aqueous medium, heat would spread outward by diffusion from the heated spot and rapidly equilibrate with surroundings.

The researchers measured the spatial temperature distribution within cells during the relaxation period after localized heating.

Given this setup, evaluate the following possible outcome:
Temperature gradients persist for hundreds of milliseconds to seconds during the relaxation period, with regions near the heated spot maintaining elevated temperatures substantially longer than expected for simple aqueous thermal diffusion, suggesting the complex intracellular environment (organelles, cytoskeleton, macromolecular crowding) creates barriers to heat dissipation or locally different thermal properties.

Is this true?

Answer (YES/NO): YES